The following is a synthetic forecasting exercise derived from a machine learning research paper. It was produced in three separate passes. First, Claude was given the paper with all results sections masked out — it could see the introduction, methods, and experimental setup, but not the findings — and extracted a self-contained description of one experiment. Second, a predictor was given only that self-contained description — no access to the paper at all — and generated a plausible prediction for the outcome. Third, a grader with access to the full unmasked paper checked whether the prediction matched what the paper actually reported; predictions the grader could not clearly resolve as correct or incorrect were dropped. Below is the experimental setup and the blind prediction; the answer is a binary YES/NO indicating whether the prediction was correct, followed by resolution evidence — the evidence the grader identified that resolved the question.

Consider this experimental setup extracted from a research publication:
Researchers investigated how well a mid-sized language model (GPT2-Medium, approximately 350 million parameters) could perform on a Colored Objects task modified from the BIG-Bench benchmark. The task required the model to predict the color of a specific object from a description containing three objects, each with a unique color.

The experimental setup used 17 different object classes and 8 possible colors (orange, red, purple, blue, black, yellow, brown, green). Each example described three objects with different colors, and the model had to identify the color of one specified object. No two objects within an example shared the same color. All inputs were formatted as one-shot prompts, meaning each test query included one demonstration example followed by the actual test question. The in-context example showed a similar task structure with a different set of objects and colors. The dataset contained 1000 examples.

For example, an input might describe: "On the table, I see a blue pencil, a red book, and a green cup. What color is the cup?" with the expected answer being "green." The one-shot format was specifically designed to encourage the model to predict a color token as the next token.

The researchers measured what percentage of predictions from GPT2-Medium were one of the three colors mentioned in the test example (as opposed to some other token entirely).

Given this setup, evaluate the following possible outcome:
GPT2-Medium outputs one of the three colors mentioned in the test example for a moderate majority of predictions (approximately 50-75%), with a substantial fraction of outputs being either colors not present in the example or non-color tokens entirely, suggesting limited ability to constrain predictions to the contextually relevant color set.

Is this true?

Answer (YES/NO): NO